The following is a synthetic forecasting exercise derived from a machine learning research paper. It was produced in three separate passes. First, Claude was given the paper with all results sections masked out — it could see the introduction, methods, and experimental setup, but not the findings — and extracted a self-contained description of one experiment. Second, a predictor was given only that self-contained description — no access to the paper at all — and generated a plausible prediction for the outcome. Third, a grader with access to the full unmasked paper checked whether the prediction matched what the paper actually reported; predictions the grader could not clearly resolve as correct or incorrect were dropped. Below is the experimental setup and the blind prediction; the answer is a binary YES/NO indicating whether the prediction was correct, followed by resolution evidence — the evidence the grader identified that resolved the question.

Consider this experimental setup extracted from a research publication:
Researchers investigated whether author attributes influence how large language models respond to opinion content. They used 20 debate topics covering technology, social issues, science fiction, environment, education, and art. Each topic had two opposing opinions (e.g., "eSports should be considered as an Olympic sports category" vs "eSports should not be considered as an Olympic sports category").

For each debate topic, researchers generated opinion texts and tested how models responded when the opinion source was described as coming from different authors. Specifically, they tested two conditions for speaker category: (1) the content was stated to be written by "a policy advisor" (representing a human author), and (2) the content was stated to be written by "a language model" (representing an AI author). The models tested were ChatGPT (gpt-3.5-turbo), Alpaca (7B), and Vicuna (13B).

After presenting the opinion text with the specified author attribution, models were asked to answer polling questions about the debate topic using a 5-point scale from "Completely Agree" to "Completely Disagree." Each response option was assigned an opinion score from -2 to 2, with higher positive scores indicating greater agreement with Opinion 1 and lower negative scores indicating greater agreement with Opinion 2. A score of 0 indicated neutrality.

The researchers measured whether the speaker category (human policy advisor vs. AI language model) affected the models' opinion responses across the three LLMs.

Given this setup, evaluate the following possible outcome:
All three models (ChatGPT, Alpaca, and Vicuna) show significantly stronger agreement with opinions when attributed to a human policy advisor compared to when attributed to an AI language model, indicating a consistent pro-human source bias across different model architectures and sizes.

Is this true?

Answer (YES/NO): NO